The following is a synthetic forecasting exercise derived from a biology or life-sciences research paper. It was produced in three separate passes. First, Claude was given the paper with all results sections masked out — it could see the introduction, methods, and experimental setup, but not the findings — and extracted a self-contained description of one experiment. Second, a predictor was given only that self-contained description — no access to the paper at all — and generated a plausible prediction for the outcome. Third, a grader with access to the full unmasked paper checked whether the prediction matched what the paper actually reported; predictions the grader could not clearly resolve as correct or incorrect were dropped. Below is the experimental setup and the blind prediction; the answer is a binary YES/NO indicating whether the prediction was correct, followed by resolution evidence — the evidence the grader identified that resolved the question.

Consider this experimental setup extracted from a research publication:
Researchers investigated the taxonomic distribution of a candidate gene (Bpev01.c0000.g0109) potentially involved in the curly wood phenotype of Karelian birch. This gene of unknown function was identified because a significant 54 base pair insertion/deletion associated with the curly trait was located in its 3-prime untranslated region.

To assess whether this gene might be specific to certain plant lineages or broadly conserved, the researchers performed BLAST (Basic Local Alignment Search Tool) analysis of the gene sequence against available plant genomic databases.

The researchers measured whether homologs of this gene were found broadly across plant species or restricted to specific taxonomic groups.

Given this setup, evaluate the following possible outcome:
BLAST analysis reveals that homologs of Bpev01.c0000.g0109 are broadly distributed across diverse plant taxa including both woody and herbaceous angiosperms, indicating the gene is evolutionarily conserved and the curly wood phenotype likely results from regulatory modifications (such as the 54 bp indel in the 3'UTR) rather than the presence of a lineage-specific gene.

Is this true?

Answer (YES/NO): NO